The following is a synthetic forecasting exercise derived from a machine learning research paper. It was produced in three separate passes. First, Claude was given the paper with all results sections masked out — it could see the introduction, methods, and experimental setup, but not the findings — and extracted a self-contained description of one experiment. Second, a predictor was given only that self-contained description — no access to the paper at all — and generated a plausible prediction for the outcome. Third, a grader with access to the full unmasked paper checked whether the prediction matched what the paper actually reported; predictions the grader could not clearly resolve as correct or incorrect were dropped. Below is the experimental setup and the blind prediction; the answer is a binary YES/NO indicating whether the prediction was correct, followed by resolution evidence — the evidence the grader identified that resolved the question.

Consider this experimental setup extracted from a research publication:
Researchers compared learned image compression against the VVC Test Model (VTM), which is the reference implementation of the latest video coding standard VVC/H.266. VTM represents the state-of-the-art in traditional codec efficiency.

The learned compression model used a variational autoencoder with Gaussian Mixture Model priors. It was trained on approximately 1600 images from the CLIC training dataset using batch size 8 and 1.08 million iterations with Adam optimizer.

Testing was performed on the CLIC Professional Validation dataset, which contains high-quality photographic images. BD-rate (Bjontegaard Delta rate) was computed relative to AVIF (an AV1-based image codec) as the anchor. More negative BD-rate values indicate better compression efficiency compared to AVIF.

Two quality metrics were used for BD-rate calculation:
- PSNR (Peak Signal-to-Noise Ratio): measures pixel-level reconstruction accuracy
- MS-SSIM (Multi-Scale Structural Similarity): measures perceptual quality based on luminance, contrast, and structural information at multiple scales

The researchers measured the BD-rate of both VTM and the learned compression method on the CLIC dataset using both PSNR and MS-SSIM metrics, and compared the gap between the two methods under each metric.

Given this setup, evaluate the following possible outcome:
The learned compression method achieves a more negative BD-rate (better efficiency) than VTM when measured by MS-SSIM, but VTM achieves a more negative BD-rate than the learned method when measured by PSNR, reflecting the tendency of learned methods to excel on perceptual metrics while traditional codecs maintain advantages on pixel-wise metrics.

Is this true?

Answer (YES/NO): NO